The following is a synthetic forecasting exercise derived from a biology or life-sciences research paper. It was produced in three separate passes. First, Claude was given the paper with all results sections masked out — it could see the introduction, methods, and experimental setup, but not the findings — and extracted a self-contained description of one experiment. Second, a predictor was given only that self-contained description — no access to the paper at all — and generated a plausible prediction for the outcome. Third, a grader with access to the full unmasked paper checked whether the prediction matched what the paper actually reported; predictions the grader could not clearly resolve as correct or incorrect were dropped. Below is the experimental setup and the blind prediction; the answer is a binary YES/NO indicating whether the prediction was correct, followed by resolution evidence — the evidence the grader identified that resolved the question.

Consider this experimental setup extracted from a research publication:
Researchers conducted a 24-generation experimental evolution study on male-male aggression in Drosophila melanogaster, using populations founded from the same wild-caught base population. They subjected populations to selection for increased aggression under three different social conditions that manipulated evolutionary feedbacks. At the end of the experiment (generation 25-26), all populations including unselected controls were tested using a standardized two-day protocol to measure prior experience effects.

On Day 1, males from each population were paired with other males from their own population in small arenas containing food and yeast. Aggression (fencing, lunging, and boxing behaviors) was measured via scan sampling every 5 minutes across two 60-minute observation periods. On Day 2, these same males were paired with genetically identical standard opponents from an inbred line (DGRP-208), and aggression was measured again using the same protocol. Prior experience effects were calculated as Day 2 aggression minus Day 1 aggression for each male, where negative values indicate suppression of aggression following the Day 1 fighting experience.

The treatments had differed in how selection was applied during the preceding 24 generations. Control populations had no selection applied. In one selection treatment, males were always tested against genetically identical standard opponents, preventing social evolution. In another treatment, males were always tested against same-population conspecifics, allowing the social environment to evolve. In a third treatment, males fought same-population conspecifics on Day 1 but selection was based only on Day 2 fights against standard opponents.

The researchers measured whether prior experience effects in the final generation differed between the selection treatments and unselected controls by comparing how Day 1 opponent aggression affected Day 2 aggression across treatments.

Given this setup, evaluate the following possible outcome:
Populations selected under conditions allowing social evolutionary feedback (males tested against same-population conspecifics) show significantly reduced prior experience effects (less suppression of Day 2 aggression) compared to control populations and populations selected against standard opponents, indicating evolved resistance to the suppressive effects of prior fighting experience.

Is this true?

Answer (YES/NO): NO